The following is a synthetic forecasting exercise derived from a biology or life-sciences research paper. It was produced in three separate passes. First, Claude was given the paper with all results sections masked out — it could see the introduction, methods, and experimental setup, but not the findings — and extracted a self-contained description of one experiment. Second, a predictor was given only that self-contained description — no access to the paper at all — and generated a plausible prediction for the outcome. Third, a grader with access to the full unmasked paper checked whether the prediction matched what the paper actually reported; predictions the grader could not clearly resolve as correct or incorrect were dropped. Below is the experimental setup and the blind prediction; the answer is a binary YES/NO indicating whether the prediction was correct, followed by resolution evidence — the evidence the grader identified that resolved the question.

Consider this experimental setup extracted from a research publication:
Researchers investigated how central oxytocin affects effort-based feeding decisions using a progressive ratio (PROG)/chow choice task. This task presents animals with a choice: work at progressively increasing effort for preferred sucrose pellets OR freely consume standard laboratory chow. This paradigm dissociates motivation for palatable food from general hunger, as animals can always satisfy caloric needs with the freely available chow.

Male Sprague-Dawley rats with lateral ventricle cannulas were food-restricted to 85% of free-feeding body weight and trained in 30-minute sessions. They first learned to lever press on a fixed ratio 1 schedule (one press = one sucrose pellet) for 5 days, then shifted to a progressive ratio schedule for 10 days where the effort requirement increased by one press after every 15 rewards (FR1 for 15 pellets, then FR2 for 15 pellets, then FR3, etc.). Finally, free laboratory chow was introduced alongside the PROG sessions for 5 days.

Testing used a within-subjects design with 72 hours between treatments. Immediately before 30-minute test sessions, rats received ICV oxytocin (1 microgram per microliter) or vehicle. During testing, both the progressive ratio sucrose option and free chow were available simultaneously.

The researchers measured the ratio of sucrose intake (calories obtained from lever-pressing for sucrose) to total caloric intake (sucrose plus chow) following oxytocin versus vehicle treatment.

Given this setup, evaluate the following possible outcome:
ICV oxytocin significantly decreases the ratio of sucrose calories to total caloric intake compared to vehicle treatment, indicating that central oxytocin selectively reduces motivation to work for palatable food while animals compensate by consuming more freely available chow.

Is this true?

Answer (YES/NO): NO